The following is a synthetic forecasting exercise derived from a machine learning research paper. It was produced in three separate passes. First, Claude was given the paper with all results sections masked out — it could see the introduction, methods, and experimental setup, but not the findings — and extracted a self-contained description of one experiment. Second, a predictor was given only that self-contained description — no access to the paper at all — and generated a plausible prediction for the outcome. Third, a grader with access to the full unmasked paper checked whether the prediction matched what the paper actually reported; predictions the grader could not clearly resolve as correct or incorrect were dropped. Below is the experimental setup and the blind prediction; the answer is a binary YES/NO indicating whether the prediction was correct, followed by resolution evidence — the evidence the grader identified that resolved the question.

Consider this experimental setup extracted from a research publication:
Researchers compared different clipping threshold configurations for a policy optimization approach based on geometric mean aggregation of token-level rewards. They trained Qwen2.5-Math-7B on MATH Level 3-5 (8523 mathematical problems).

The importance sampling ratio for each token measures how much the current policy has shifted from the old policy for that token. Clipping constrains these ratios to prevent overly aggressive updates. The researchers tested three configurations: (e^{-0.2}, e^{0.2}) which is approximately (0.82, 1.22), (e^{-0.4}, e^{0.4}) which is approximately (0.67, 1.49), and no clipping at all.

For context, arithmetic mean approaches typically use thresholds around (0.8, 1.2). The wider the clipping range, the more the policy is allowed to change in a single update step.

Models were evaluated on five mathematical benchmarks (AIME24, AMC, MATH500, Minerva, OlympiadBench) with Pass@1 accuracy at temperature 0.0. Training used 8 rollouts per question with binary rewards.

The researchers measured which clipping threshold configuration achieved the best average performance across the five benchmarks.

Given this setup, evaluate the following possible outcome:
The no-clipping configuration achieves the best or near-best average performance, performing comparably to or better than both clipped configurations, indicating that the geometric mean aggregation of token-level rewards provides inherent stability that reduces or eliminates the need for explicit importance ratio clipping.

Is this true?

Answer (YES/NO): NO